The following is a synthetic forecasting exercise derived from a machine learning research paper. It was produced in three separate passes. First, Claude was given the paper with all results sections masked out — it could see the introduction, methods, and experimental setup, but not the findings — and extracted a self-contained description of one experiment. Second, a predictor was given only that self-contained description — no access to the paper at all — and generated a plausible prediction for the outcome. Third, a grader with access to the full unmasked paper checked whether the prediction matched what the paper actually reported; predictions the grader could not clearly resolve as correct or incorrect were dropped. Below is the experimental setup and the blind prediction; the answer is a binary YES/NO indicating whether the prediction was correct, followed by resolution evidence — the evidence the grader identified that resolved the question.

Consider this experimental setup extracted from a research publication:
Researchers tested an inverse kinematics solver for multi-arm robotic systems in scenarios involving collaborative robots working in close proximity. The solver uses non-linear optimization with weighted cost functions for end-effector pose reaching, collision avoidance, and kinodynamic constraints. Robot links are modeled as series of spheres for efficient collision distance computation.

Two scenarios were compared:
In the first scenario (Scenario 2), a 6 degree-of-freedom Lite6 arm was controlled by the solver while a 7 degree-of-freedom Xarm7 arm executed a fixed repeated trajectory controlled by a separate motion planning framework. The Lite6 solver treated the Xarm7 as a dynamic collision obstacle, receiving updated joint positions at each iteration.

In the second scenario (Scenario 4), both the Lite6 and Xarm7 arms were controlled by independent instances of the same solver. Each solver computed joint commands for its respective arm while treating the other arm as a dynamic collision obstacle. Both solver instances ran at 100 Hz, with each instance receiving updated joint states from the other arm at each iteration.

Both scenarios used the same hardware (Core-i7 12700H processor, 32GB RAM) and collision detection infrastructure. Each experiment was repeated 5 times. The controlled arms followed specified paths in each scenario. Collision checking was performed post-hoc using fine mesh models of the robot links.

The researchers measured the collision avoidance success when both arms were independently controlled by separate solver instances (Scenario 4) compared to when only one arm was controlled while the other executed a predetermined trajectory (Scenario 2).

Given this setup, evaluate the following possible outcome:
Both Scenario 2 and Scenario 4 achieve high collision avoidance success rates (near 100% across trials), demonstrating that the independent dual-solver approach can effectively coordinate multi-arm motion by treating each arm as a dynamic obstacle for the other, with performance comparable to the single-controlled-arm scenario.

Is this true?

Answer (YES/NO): YES